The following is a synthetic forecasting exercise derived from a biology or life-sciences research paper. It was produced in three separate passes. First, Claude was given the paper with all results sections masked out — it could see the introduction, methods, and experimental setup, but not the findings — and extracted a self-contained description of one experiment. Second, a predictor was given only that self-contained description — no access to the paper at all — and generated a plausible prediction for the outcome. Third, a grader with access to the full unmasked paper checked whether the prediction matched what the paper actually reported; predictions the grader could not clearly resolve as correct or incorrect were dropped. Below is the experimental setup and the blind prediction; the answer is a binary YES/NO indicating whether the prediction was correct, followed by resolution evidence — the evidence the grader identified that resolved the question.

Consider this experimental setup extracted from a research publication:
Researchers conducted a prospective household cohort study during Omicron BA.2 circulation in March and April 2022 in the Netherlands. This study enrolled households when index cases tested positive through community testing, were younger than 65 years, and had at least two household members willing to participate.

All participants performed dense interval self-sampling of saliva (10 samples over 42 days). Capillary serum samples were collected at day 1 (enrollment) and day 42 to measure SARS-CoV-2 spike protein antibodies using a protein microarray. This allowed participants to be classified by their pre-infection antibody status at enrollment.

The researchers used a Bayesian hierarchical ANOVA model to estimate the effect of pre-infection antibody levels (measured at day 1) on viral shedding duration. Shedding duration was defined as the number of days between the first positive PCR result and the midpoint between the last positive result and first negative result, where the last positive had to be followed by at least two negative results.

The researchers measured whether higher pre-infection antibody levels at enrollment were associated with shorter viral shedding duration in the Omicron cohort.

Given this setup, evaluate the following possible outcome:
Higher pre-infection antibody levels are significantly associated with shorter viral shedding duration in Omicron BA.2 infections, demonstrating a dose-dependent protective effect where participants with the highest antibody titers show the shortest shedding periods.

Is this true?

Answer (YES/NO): NO